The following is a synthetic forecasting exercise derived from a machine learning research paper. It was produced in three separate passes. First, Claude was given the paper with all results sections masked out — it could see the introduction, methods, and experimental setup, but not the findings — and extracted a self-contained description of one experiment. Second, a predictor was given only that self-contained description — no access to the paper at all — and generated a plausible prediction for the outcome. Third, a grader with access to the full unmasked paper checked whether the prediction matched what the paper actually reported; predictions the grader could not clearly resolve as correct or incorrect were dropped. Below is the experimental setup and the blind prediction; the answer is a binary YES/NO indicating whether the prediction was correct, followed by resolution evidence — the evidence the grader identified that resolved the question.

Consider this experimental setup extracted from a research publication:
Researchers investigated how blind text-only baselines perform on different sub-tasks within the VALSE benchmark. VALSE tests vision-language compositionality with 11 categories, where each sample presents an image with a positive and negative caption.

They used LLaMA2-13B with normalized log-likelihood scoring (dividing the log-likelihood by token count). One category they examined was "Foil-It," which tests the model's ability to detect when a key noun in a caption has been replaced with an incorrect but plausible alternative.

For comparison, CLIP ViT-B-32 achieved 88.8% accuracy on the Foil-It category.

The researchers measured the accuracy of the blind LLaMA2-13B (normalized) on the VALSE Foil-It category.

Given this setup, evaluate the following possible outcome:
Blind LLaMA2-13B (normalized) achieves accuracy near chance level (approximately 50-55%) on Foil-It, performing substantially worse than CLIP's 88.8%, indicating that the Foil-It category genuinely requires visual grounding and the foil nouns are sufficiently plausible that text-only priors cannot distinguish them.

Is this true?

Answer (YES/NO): NO